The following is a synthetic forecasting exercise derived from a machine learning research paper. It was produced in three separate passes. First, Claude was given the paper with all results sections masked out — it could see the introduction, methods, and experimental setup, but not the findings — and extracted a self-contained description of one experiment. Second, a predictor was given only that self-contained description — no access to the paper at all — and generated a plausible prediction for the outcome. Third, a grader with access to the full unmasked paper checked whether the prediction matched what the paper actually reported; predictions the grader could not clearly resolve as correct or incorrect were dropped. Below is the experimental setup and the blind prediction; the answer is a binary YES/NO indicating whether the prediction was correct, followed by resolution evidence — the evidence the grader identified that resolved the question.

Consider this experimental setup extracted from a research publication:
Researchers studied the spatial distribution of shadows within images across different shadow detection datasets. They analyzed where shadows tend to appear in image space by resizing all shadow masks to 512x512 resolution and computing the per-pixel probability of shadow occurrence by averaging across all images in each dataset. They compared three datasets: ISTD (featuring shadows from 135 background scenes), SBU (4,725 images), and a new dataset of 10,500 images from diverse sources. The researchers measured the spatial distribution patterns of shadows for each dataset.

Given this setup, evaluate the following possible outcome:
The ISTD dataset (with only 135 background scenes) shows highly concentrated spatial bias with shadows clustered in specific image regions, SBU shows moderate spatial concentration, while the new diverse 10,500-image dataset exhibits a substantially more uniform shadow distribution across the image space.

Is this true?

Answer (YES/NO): NO